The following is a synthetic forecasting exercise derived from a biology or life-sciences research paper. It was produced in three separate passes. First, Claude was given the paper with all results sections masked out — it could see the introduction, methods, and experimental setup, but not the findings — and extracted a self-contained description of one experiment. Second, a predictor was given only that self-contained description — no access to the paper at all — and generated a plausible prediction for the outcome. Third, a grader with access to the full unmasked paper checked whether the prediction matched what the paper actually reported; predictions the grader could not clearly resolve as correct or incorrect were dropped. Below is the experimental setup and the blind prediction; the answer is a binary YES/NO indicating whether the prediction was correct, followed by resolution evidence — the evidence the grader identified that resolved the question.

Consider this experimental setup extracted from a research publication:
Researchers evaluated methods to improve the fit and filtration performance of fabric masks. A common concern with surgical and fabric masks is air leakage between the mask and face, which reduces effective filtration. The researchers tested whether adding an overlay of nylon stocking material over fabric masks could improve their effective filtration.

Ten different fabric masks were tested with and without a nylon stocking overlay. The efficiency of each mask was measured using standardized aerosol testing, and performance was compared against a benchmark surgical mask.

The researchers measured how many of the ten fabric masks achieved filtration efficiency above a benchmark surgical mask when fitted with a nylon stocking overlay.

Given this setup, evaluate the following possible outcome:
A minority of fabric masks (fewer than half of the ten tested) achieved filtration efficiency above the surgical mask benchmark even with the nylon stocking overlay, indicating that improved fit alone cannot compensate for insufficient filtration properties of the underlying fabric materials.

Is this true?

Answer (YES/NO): NO